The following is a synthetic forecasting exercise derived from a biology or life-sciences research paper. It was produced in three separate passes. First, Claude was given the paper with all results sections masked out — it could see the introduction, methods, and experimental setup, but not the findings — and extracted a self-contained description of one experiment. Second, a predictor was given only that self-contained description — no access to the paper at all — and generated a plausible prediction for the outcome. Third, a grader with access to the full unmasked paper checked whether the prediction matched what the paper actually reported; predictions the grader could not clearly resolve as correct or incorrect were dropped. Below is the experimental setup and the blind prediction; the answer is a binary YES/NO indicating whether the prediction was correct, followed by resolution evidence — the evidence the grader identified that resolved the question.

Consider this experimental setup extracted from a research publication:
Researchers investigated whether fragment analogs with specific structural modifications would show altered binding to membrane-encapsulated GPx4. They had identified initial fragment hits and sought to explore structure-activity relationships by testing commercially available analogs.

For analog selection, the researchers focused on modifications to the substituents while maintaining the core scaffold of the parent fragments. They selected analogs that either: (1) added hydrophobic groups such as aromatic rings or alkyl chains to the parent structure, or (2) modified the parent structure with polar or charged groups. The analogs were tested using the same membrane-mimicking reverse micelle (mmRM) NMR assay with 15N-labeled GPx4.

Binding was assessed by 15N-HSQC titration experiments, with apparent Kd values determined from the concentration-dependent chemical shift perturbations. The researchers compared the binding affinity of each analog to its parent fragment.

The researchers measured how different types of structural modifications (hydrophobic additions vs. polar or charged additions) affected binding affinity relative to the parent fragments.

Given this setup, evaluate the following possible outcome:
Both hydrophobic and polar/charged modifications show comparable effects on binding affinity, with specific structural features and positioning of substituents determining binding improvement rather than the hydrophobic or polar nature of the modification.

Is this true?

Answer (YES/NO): NO